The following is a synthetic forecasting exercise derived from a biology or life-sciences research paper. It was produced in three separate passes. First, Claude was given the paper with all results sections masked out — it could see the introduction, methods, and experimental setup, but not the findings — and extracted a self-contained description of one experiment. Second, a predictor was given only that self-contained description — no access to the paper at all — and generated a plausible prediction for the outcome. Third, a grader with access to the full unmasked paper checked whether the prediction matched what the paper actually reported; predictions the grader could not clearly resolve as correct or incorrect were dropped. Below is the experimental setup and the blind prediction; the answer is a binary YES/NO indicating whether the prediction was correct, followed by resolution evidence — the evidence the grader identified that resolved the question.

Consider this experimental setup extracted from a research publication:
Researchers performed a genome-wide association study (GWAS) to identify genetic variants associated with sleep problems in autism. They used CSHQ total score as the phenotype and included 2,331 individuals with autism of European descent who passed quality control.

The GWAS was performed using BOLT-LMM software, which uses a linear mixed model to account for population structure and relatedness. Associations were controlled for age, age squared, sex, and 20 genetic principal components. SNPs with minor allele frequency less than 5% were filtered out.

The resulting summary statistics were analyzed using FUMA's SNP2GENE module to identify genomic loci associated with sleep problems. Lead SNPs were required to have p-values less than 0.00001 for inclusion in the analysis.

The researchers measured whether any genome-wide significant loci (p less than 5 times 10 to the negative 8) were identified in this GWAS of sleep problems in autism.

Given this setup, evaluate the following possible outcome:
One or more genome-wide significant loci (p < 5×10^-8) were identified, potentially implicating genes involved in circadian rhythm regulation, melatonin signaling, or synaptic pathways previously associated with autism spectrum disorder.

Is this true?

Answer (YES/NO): NO